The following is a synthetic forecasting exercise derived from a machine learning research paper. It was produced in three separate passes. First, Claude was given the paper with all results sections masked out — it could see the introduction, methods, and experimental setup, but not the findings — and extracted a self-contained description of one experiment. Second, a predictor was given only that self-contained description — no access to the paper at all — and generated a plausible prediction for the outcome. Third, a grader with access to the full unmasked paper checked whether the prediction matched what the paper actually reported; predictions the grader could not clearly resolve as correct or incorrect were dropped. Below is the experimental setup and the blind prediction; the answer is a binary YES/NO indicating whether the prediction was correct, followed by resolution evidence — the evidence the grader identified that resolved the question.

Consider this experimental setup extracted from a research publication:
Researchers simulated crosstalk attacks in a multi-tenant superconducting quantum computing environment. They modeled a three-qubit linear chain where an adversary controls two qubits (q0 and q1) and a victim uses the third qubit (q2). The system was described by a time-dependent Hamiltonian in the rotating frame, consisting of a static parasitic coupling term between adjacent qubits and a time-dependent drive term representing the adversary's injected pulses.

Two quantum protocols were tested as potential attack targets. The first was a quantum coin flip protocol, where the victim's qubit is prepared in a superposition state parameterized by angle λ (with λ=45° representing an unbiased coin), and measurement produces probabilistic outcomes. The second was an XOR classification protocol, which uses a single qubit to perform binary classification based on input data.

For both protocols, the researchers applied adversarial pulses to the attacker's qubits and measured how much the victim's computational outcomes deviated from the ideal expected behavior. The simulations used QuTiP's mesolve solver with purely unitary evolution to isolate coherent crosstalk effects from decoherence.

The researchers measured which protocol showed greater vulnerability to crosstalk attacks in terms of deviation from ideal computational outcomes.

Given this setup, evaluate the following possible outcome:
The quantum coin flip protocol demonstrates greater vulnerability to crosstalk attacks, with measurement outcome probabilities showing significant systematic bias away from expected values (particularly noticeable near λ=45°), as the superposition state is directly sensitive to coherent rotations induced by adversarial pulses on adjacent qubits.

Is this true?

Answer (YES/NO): YES